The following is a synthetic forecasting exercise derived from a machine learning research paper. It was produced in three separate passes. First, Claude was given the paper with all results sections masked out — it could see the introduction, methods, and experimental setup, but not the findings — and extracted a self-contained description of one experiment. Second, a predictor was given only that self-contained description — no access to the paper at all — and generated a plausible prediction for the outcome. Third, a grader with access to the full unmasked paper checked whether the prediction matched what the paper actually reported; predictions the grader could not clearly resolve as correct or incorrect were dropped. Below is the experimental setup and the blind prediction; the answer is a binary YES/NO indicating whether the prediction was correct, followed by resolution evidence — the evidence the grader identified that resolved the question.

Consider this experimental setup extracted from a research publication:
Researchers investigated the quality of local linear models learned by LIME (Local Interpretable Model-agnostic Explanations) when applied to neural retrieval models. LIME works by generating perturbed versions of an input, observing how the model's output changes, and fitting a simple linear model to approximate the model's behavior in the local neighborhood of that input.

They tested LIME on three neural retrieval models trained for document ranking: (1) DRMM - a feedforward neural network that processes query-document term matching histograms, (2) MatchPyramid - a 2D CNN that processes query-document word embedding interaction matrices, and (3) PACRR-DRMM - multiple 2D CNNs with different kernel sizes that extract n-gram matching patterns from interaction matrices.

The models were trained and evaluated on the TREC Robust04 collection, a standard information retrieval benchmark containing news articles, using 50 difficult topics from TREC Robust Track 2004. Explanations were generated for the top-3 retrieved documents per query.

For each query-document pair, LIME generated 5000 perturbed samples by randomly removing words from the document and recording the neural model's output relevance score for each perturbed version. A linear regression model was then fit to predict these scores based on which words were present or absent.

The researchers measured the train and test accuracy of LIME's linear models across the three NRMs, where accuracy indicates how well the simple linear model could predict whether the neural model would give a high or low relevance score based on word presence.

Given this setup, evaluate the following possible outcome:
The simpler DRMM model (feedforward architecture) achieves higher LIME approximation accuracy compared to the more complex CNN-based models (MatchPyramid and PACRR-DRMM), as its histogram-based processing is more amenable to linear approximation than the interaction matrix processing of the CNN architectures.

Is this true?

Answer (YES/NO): NO